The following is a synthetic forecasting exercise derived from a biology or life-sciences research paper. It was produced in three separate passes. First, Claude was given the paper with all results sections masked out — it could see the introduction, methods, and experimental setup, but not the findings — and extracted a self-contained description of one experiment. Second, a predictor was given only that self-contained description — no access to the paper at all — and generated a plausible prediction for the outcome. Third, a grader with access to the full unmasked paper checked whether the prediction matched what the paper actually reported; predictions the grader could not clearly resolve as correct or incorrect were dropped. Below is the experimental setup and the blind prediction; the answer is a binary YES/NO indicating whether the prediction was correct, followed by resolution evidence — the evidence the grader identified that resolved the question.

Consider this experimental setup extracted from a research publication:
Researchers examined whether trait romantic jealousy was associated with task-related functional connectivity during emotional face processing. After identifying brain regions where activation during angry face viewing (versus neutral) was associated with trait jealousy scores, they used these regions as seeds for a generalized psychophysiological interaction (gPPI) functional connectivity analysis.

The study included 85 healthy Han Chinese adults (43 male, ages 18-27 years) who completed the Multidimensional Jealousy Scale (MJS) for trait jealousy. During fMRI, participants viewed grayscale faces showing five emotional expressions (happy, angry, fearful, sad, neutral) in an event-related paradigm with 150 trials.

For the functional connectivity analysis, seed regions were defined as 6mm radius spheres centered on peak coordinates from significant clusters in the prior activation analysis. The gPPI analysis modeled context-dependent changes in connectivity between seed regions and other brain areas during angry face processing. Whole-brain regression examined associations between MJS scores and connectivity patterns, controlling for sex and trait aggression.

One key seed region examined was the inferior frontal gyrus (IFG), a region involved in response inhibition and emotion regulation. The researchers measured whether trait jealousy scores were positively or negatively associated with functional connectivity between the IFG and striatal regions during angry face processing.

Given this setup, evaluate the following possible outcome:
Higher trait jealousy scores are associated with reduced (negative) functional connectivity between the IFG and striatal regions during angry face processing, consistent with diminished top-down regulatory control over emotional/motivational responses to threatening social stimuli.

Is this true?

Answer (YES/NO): NO